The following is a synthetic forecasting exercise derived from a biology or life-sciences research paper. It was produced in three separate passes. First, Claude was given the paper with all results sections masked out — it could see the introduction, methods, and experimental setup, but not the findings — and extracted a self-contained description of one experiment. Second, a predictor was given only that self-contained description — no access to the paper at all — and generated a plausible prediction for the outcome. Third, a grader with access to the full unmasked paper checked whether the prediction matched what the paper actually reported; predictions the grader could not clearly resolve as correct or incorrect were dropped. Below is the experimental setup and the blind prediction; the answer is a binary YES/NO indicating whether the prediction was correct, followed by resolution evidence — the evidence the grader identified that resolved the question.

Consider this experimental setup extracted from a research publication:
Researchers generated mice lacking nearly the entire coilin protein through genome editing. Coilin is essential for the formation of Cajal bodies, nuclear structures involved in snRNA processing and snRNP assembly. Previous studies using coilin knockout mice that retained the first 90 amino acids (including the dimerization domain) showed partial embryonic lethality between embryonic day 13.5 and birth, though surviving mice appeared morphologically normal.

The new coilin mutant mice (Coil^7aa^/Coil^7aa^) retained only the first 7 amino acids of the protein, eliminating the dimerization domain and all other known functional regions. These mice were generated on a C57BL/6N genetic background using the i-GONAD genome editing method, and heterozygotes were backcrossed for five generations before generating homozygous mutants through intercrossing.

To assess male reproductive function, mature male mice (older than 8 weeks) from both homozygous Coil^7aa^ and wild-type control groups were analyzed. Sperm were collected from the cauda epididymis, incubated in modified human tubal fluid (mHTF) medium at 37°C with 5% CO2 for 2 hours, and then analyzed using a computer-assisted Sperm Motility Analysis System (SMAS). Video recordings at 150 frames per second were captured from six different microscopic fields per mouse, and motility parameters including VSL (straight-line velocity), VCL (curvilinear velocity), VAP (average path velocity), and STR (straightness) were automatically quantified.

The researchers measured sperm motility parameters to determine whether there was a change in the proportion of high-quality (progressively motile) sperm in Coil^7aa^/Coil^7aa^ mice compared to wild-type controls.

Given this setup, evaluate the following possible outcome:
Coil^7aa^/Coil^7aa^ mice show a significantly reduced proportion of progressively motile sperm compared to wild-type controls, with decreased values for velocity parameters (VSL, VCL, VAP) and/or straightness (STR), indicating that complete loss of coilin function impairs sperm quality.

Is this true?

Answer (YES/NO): YES